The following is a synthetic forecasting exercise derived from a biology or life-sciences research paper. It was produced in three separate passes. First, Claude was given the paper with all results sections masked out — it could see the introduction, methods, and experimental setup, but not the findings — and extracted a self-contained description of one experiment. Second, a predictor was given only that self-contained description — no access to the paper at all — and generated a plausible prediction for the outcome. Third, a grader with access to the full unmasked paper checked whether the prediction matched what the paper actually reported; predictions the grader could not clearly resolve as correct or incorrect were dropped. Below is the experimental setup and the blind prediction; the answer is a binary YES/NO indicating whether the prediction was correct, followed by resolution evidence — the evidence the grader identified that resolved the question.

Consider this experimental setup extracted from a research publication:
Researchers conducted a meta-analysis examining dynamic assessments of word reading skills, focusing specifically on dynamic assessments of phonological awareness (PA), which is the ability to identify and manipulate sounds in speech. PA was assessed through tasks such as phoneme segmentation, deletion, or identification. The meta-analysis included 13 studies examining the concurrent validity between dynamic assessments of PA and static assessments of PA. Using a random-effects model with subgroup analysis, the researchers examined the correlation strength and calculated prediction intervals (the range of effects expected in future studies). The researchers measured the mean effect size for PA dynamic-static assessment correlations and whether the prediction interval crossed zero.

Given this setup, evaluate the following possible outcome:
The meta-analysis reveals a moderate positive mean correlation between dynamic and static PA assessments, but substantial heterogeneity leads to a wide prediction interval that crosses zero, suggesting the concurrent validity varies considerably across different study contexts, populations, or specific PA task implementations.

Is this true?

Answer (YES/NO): NO